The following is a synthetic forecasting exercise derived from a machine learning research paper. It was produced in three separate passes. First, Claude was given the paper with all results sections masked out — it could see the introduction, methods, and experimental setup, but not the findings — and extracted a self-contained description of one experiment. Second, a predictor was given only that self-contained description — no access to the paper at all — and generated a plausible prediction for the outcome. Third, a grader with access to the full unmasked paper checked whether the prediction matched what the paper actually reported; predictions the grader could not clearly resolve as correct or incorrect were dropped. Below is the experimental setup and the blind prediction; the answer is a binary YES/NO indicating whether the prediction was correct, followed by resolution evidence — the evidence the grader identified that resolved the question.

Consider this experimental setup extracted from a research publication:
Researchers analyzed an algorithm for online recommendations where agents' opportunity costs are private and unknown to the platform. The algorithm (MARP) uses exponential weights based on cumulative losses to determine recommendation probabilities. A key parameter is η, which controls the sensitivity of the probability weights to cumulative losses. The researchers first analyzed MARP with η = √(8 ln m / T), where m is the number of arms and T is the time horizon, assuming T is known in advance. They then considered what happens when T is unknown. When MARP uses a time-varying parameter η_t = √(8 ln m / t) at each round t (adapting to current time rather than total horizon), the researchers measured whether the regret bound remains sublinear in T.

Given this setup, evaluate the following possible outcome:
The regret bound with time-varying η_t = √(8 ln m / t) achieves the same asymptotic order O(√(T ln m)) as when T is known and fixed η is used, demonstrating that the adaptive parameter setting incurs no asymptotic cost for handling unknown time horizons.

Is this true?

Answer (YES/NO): YES